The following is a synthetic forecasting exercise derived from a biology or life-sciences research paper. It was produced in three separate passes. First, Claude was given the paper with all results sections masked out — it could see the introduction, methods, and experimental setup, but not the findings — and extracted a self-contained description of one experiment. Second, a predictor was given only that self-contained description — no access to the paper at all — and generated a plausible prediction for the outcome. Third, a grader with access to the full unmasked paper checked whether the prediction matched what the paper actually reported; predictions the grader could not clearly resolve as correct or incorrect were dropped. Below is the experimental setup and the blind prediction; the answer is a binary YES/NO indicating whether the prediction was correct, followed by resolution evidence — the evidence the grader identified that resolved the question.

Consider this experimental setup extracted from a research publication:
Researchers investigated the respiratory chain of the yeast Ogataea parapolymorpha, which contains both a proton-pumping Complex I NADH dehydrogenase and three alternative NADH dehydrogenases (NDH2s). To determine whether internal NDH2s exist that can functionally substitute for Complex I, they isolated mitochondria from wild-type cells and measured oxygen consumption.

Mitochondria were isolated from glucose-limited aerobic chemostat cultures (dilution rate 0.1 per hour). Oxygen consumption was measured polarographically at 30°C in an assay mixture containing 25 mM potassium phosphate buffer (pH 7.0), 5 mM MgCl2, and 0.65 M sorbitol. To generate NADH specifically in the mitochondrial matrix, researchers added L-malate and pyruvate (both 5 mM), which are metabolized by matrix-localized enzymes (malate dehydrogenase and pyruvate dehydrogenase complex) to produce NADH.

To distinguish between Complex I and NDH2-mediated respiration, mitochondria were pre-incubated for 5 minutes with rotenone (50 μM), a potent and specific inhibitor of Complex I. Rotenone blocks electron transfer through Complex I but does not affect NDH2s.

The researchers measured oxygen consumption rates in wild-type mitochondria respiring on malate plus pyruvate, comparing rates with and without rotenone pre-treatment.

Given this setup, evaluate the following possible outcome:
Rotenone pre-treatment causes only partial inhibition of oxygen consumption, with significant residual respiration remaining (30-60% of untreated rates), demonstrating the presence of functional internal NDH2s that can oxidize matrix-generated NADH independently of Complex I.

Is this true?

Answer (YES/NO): NO